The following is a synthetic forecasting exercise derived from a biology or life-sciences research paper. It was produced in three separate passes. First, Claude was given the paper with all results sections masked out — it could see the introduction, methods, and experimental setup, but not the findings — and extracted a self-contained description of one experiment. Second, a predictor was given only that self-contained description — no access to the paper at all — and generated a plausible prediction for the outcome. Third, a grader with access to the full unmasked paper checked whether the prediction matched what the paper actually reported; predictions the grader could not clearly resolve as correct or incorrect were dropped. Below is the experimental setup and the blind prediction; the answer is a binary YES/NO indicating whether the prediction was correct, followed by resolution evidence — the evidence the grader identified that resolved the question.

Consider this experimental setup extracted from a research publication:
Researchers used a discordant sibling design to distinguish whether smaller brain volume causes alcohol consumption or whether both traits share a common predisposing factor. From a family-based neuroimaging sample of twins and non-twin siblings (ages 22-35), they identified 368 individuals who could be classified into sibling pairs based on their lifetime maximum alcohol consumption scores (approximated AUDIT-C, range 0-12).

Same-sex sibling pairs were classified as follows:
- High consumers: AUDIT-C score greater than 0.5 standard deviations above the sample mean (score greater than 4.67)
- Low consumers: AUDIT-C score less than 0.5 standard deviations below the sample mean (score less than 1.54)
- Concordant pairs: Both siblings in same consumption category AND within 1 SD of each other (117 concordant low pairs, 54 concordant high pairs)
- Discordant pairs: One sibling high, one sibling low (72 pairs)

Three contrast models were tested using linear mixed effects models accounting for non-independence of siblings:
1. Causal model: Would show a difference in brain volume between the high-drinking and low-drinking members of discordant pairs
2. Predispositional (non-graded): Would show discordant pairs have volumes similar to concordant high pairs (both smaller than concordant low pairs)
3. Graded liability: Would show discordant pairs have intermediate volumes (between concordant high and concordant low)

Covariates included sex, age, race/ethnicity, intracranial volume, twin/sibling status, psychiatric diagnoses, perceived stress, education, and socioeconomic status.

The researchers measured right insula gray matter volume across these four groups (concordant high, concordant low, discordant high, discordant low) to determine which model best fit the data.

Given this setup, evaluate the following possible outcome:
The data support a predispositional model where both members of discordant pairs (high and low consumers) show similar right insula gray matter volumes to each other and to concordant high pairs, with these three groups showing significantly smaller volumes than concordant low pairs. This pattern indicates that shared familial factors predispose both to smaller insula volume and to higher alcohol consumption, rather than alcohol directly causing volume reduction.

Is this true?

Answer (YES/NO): NO